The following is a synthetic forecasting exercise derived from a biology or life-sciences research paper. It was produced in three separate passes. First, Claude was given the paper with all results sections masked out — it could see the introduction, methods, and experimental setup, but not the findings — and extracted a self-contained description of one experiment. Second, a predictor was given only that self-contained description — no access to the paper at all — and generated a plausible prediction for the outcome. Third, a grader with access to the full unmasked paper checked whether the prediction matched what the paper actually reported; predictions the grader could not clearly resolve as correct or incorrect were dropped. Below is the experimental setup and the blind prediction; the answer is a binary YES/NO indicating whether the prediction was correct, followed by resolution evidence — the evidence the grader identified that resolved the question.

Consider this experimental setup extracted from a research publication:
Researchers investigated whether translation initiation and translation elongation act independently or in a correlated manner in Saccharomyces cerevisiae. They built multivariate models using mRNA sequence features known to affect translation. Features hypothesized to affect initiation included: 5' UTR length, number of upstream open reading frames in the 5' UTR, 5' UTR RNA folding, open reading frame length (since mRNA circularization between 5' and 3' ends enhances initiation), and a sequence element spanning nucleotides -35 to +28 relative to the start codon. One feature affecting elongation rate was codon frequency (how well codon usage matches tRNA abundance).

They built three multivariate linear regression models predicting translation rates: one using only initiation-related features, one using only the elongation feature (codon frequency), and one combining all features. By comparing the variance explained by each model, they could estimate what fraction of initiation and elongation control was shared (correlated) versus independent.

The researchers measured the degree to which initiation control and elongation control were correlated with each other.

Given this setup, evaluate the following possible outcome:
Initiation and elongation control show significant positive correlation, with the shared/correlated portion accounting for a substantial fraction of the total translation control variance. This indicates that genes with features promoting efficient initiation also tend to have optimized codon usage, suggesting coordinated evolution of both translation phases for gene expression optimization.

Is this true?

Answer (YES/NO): YES